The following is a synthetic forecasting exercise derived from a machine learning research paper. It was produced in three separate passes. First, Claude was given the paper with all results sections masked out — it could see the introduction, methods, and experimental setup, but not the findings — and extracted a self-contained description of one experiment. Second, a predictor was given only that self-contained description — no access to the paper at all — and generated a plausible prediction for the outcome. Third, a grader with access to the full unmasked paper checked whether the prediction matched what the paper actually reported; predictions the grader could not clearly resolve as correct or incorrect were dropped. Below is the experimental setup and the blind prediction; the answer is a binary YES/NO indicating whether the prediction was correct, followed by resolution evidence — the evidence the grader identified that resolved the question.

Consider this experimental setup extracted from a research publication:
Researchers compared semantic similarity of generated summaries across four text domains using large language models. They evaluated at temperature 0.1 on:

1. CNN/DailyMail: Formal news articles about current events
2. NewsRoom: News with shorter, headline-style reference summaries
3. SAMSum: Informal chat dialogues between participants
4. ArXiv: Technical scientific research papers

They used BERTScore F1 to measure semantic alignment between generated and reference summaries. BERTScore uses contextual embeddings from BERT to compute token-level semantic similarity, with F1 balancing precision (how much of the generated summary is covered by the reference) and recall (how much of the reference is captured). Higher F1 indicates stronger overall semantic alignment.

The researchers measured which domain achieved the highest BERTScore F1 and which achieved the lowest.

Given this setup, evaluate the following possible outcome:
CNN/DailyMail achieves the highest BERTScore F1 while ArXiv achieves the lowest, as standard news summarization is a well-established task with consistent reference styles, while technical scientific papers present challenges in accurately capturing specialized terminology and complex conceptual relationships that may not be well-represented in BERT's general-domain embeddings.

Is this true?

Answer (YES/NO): NO